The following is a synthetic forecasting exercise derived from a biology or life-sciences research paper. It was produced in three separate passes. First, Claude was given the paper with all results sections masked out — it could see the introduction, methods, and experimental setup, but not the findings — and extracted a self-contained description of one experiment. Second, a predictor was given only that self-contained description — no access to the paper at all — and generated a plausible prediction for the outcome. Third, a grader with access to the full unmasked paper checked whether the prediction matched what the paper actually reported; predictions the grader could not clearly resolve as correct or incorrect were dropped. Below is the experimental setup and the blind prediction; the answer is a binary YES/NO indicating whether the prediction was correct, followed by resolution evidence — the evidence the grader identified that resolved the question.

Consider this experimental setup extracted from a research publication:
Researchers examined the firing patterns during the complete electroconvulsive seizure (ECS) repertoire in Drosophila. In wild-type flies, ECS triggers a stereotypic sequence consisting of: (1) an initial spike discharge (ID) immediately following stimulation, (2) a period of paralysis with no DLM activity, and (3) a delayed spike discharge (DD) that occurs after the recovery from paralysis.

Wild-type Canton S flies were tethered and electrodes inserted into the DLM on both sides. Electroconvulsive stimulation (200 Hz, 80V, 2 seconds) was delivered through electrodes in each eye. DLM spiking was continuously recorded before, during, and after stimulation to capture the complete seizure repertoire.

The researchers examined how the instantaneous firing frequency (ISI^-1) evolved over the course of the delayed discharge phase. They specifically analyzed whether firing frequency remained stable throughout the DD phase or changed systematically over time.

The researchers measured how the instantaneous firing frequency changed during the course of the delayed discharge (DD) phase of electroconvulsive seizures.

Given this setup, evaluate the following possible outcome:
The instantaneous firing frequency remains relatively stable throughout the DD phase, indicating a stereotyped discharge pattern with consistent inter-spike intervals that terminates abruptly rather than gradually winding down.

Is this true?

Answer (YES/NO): NO